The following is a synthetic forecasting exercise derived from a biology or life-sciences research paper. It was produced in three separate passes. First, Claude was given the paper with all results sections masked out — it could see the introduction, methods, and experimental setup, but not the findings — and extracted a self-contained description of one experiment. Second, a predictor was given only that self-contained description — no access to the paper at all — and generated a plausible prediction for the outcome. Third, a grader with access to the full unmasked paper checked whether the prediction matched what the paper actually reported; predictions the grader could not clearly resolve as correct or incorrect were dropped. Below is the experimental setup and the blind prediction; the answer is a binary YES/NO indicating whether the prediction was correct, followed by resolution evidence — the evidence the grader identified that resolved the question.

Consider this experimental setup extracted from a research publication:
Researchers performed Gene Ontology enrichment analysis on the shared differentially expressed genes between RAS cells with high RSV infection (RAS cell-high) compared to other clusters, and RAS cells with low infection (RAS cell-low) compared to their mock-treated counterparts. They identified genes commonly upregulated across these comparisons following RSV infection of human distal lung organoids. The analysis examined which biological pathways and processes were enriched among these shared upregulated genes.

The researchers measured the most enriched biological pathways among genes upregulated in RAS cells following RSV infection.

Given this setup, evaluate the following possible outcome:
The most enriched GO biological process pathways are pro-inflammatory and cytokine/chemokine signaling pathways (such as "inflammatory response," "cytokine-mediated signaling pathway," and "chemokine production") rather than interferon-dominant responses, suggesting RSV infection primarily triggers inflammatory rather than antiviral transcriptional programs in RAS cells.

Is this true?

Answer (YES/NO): NO